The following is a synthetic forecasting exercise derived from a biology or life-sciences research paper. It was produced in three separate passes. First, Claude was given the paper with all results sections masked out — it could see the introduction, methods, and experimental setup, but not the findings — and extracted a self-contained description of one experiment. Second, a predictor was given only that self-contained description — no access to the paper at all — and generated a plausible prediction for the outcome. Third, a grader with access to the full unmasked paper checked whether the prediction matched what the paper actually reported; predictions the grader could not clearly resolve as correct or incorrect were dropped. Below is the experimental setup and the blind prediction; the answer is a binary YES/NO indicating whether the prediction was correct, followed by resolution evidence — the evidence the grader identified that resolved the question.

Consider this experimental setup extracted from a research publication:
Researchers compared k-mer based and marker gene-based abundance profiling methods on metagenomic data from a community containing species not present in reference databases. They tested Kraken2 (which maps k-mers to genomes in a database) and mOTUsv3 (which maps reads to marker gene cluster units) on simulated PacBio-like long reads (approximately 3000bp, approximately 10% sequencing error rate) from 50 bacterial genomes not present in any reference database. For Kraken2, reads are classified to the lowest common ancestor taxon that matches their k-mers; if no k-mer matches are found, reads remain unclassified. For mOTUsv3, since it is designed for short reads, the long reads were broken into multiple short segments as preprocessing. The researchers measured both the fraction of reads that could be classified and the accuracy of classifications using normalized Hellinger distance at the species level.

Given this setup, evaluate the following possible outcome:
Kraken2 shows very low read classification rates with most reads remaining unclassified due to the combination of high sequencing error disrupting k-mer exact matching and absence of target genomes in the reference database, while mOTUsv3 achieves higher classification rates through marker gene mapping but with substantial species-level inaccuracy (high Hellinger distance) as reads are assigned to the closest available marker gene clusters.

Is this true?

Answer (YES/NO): NO